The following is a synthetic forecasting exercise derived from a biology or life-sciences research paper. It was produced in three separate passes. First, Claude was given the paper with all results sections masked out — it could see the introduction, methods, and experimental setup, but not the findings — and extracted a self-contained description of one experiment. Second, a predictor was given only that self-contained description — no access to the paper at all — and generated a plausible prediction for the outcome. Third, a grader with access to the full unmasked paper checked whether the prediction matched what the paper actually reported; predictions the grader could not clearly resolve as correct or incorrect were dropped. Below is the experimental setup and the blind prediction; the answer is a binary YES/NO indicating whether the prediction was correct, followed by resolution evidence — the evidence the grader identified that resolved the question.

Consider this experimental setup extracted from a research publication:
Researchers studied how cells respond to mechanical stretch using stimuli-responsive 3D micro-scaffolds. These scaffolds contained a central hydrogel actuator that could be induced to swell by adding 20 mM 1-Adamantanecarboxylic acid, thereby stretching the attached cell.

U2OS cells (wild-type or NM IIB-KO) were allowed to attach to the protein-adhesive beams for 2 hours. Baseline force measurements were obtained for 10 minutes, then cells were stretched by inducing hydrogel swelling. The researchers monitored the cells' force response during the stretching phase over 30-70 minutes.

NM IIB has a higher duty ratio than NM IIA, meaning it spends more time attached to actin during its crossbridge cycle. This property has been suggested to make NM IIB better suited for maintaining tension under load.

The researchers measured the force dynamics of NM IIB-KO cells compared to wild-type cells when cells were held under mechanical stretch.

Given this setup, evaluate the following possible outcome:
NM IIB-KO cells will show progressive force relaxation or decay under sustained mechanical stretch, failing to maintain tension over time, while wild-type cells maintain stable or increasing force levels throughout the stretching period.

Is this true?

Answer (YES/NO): NO